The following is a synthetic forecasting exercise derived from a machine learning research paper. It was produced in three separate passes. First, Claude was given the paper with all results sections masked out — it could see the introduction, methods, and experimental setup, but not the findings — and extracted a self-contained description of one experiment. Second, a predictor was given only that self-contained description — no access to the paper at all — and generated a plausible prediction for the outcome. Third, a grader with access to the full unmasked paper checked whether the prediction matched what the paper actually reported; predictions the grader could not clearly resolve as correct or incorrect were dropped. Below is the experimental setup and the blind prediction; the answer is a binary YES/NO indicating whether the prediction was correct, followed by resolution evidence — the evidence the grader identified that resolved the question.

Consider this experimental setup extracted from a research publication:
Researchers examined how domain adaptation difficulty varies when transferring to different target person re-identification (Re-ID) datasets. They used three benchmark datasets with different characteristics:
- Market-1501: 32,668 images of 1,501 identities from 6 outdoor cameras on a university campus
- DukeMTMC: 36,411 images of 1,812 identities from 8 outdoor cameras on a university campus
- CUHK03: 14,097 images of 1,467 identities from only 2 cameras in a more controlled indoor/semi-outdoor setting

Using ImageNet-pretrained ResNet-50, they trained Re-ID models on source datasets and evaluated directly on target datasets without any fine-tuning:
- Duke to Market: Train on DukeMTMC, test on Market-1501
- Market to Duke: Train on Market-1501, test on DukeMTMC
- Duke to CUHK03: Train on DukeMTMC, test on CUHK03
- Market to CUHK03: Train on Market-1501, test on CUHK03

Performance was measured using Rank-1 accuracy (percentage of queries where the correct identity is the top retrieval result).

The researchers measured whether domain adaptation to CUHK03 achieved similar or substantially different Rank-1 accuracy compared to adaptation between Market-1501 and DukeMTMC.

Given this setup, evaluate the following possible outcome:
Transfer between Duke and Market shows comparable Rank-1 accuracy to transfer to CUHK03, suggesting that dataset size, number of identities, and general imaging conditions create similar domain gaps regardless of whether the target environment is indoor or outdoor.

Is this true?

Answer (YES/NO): NO